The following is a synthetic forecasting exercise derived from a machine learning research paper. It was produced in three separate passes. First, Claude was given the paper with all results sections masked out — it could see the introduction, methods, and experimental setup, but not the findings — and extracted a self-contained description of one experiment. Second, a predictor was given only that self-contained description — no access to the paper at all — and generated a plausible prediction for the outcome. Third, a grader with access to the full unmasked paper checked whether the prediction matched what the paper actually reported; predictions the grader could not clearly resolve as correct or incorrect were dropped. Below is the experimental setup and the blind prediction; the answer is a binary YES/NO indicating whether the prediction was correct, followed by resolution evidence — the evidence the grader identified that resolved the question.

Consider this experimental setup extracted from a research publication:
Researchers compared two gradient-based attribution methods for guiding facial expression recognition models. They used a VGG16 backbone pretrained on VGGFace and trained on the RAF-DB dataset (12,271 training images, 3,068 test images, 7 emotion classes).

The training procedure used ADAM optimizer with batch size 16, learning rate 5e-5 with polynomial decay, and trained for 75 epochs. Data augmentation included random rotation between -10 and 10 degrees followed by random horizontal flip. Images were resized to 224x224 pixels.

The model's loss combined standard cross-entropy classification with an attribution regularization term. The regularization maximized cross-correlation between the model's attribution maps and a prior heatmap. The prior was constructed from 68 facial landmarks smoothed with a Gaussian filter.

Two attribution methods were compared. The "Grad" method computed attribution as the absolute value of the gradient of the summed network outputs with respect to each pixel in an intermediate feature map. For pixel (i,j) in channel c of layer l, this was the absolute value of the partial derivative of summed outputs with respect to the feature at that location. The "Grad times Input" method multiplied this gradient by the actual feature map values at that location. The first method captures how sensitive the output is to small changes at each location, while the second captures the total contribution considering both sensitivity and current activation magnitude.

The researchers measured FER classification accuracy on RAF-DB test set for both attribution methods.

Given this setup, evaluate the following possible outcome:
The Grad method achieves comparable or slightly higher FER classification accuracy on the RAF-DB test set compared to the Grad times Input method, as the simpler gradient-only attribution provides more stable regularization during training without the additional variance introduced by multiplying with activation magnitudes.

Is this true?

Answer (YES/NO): NO